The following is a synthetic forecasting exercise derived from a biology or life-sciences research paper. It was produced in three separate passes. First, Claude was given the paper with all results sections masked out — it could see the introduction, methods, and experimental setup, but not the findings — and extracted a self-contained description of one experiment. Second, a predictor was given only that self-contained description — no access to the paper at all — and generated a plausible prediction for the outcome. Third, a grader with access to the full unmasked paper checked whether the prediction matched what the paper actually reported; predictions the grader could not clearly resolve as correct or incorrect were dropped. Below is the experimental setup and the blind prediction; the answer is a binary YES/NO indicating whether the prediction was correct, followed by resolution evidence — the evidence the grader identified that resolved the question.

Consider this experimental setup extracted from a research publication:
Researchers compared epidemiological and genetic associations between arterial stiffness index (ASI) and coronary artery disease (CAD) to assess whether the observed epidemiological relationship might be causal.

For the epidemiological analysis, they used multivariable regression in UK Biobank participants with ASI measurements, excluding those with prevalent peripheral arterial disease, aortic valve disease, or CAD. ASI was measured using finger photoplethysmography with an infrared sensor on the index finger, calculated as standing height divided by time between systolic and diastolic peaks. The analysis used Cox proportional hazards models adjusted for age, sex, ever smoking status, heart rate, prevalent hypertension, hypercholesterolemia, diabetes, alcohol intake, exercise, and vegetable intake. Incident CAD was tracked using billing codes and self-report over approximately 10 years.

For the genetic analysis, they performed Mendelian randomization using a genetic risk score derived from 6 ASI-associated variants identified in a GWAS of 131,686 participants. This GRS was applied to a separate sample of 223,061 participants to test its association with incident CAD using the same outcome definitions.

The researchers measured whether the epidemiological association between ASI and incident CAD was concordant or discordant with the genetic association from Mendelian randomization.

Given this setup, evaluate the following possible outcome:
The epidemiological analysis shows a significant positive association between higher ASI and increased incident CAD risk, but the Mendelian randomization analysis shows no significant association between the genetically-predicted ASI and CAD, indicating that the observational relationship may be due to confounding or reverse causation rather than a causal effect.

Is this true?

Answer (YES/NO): YES